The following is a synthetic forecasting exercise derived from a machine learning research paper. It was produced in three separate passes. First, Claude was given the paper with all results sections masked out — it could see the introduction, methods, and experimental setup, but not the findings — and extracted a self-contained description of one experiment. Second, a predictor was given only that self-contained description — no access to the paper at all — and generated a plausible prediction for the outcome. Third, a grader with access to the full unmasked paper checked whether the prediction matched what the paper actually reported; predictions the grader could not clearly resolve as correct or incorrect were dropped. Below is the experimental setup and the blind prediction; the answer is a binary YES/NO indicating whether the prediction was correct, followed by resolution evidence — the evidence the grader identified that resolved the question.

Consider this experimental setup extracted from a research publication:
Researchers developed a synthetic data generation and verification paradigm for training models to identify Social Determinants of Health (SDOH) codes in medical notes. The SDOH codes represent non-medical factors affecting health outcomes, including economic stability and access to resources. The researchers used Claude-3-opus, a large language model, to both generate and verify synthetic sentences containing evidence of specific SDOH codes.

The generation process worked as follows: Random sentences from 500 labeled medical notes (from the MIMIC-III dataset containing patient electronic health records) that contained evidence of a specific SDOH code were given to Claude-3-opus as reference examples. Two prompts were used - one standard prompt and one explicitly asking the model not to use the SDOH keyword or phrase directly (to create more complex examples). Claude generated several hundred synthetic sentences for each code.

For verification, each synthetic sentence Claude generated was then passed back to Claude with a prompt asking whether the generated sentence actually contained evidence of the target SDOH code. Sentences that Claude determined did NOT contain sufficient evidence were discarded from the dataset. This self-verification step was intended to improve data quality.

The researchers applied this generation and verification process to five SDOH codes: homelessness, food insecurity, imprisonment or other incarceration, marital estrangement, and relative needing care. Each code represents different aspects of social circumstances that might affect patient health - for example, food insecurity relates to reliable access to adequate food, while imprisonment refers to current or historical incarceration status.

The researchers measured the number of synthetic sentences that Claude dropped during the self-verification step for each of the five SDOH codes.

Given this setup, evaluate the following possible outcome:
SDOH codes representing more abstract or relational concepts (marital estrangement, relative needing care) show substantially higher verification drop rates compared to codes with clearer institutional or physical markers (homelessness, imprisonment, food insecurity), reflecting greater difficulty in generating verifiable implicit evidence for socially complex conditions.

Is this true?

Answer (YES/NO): NO